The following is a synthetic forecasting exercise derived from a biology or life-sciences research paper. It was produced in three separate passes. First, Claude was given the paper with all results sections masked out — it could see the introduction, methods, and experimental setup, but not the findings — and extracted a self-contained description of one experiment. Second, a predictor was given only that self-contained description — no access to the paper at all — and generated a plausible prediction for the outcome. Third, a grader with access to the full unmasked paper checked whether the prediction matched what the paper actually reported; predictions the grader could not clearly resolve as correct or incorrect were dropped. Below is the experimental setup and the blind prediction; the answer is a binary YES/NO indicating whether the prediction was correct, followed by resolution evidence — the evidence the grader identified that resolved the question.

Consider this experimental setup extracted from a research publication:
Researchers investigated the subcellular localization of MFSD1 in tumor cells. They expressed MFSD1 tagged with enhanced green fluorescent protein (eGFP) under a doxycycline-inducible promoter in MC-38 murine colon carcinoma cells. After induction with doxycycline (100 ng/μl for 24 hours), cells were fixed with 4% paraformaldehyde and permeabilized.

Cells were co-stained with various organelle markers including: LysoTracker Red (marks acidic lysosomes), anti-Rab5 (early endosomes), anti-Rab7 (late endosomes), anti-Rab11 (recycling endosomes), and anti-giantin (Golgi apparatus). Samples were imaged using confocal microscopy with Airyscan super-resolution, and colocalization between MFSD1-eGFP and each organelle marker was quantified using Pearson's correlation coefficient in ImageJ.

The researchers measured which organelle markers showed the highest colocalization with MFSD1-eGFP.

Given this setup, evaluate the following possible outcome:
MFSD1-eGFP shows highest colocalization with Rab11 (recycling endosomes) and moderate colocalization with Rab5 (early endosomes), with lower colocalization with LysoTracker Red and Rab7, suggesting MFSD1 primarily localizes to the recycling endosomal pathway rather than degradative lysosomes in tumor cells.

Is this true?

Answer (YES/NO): NO